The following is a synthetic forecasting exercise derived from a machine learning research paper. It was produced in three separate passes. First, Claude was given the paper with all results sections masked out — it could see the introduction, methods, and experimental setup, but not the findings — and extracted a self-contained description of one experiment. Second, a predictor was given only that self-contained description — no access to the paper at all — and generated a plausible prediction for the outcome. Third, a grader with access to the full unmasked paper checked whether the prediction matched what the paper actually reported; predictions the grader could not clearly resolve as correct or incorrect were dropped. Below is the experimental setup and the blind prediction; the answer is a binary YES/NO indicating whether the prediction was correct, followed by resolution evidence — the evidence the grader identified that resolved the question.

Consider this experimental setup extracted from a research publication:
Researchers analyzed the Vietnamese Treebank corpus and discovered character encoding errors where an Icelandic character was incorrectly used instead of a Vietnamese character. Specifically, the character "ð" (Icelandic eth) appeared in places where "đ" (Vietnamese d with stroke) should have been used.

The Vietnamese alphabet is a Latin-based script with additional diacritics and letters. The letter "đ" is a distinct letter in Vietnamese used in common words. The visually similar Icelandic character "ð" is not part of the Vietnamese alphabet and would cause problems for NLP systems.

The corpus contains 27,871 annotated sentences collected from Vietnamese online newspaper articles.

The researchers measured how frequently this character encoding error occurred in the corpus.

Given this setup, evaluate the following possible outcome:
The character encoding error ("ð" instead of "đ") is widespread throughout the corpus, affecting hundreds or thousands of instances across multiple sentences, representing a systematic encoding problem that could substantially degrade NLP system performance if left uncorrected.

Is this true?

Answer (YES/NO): NO